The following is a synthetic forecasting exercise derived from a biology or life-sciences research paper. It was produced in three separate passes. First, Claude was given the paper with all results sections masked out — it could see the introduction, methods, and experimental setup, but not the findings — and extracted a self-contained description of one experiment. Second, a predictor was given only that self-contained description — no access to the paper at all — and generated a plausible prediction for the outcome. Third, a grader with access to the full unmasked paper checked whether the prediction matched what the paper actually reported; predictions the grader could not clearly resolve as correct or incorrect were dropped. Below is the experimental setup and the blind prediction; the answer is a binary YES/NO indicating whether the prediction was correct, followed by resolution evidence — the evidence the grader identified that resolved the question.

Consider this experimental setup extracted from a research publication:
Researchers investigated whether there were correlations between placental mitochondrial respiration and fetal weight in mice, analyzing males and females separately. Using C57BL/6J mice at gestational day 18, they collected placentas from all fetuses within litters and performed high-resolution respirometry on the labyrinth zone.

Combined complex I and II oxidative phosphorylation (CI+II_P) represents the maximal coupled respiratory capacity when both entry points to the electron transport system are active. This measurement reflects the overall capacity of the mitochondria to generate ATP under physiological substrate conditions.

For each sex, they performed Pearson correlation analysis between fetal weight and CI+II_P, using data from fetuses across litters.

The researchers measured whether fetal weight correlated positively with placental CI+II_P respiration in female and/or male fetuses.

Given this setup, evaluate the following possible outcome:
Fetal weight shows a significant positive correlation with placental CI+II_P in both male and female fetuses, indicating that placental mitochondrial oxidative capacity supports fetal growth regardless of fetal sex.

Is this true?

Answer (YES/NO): NO